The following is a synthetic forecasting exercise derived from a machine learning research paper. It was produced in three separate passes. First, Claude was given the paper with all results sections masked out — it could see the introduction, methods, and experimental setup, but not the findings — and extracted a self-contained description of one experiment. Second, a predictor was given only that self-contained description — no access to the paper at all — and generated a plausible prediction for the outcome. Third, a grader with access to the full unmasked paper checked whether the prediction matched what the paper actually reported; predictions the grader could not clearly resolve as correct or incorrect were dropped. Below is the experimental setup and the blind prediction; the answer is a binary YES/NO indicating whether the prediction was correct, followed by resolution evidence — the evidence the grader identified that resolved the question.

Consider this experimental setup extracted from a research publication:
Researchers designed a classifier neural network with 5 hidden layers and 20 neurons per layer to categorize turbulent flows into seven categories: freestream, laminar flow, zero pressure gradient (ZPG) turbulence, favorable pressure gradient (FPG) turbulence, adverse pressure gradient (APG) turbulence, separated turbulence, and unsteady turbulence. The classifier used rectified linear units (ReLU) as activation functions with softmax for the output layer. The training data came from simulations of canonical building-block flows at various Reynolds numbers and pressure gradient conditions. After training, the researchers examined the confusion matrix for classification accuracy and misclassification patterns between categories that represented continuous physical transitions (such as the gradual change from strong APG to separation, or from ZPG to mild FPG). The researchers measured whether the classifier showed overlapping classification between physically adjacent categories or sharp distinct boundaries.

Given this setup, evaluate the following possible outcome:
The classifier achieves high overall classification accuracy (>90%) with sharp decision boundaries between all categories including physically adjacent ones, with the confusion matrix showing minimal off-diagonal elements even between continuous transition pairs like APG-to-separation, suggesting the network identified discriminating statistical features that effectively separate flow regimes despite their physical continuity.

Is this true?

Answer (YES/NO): NO